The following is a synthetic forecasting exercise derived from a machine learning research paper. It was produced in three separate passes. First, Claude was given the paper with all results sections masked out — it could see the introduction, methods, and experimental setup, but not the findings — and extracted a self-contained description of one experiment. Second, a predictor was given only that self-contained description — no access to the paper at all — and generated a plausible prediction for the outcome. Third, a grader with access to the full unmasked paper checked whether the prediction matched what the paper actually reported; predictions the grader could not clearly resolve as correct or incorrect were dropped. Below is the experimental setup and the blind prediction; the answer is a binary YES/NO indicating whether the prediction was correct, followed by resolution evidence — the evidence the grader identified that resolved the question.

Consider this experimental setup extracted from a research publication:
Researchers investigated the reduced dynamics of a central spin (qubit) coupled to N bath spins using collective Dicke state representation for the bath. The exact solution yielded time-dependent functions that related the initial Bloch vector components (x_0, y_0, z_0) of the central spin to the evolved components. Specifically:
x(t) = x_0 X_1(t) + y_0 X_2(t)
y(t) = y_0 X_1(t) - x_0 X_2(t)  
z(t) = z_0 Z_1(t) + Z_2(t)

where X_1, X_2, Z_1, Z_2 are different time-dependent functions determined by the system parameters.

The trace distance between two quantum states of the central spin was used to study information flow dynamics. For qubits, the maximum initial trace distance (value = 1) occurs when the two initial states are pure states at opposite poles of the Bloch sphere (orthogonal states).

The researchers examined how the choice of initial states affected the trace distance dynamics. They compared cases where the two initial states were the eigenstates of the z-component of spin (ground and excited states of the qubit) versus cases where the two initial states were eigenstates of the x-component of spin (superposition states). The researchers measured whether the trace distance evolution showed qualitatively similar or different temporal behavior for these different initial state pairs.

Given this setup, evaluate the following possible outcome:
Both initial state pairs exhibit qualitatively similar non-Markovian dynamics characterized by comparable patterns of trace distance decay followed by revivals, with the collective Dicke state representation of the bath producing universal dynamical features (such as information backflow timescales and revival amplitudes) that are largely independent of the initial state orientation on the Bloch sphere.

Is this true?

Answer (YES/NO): NO